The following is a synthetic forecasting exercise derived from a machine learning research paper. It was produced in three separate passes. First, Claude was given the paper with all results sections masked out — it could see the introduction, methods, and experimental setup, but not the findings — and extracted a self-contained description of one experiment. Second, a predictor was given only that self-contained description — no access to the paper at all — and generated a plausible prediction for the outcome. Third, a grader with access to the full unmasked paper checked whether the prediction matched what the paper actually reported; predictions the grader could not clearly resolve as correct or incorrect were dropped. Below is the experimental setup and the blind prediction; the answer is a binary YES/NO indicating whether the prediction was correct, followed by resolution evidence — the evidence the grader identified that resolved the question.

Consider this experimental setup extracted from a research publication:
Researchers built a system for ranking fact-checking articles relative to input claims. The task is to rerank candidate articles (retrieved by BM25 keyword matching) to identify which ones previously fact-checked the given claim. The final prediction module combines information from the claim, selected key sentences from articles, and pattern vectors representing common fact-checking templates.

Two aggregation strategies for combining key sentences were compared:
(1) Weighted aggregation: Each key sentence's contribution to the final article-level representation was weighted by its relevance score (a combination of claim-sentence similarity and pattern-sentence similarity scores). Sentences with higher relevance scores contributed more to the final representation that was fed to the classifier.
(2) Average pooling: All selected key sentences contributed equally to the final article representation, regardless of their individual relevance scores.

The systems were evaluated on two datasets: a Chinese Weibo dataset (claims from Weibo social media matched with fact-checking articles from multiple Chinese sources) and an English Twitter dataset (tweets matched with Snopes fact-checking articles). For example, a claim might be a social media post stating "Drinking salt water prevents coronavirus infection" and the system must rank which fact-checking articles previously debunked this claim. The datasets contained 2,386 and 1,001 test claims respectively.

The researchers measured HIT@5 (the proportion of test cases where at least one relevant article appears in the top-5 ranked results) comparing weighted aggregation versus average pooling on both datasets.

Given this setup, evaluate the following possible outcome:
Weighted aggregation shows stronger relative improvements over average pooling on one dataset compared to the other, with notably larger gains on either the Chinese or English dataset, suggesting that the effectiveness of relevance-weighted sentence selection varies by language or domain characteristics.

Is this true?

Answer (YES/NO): NO